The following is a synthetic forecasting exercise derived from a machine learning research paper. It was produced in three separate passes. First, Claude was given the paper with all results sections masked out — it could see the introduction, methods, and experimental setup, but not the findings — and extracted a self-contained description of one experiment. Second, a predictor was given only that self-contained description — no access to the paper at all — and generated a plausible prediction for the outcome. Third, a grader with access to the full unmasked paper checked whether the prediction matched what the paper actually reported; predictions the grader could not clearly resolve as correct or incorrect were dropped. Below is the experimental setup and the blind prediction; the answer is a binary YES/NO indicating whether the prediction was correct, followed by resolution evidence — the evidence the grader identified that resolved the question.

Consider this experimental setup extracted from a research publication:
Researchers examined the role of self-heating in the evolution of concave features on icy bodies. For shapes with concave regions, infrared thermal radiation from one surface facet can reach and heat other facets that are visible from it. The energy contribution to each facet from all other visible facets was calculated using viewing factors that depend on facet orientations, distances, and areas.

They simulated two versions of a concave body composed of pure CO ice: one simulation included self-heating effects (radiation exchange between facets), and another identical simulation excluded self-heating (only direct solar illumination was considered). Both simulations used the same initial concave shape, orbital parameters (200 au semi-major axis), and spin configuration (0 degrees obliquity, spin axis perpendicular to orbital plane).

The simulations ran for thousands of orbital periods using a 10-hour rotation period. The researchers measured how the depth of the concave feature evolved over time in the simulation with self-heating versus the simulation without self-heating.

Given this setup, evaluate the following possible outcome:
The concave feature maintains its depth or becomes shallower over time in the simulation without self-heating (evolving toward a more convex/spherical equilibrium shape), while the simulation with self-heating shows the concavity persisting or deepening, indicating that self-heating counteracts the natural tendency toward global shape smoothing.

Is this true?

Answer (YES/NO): NO